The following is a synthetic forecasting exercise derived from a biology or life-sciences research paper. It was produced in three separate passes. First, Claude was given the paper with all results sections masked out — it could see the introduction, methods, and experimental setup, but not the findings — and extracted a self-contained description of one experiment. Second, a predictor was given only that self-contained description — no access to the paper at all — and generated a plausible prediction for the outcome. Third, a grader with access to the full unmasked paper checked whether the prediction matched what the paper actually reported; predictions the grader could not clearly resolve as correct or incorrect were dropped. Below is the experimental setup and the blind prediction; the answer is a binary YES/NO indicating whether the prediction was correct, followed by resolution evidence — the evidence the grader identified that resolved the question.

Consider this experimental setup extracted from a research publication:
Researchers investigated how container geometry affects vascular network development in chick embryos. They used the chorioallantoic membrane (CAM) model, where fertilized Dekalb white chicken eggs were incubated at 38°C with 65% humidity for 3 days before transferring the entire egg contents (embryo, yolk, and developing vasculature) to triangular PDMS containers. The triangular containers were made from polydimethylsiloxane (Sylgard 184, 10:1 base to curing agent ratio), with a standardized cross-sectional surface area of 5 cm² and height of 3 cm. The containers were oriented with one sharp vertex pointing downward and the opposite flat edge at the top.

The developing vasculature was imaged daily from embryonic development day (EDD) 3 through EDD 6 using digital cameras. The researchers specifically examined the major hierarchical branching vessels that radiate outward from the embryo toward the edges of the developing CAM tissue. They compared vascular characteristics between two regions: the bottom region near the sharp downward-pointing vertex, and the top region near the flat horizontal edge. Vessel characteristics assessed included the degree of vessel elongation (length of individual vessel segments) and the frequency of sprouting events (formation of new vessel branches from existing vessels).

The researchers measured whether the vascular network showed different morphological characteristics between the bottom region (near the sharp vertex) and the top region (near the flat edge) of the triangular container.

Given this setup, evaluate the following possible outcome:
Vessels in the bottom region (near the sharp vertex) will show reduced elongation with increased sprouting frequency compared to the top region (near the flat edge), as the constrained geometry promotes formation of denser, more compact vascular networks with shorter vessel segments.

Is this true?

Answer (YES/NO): NO